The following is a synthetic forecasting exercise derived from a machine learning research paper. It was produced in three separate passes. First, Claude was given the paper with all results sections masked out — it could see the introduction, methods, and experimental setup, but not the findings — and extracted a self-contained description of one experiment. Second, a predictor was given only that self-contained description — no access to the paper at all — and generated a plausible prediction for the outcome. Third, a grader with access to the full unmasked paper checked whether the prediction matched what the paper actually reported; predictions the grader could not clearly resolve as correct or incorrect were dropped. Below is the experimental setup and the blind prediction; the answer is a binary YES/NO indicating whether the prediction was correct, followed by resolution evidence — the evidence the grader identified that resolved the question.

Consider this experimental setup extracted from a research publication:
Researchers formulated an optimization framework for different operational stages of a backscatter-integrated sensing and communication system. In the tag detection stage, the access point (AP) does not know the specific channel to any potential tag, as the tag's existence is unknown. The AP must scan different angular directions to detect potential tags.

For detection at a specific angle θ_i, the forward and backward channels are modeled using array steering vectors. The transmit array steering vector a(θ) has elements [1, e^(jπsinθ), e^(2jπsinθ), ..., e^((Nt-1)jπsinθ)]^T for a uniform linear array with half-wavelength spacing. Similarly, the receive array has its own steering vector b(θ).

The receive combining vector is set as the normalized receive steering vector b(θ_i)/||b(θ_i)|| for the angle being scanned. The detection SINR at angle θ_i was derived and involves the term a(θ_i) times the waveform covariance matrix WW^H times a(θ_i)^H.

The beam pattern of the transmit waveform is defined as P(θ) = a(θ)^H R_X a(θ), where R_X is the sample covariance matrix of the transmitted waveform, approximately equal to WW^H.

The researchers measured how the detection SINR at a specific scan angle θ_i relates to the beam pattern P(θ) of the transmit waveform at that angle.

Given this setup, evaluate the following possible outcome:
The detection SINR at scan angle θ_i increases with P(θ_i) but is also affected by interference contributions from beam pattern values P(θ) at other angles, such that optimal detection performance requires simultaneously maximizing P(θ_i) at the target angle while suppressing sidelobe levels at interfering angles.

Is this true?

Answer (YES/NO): NO